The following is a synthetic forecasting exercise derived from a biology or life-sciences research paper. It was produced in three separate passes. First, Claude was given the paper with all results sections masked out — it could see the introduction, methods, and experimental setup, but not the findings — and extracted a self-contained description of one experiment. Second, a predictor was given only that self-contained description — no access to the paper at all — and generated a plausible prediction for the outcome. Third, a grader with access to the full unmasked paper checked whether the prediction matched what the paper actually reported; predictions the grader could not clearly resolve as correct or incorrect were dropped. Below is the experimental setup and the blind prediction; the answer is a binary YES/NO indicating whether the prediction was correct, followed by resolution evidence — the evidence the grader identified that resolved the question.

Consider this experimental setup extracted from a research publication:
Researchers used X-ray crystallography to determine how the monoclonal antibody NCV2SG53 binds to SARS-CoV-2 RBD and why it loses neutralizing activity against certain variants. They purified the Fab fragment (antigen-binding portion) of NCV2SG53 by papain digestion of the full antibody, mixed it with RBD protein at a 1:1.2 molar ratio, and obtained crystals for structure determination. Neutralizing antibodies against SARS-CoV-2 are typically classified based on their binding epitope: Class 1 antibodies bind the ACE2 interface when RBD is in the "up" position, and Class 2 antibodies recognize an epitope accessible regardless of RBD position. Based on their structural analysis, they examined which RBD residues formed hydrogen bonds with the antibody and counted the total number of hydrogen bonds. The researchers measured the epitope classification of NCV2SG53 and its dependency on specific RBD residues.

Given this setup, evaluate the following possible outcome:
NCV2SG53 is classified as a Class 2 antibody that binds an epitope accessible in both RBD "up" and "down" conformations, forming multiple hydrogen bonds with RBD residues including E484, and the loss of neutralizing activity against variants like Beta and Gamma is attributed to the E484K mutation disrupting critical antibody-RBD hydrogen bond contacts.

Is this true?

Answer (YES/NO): NO